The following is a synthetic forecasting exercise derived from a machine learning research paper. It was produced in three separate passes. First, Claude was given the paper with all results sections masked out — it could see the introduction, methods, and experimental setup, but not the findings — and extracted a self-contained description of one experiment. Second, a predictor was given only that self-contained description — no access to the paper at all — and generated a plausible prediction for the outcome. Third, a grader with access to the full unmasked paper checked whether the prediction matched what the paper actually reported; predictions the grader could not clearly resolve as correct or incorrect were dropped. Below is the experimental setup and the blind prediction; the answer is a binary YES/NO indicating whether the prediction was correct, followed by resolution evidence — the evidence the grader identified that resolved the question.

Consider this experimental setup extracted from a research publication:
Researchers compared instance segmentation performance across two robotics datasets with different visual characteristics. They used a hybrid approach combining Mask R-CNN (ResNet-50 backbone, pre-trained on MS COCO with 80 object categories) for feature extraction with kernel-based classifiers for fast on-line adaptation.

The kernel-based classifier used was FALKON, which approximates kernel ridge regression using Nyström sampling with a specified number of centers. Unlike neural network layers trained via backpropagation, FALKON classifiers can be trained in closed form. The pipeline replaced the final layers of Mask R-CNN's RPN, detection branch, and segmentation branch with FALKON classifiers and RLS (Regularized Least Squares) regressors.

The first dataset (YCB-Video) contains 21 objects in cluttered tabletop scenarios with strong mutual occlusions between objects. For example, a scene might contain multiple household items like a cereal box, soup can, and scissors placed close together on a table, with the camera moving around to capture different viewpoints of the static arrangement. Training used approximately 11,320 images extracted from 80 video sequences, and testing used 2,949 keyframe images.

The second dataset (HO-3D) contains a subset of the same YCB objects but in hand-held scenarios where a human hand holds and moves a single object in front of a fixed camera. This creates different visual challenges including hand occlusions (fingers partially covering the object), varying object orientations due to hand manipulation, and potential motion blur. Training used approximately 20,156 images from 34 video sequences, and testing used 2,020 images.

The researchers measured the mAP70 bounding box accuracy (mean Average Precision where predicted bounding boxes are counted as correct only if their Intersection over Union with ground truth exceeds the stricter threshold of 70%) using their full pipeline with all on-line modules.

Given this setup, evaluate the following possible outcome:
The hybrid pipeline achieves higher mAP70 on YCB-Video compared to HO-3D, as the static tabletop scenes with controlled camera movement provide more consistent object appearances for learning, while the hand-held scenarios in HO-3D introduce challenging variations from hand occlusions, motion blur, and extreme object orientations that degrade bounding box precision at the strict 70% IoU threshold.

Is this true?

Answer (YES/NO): YES